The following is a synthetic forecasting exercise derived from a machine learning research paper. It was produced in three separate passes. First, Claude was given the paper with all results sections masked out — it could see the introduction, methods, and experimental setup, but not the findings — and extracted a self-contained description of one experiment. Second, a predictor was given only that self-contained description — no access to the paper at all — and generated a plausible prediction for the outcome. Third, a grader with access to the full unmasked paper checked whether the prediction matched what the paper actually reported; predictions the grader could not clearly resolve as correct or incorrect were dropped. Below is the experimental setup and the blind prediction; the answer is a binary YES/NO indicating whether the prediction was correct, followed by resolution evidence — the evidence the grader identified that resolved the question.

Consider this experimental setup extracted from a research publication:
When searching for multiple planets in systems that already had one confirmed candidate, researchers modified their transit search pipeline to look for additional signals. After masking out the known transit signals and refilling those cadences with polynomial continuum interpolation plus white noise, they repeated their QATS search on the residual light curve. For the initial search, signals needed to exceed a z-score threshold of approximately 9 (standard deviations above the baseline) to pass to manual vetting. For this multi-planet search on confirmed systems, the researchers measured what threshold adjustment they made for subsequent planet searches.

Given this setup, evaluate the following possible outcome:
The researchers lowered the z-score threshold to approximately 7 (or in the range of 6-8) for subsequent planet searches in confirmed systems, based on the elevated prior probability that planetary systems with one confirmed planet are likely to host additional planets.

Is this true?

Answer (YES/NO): NO